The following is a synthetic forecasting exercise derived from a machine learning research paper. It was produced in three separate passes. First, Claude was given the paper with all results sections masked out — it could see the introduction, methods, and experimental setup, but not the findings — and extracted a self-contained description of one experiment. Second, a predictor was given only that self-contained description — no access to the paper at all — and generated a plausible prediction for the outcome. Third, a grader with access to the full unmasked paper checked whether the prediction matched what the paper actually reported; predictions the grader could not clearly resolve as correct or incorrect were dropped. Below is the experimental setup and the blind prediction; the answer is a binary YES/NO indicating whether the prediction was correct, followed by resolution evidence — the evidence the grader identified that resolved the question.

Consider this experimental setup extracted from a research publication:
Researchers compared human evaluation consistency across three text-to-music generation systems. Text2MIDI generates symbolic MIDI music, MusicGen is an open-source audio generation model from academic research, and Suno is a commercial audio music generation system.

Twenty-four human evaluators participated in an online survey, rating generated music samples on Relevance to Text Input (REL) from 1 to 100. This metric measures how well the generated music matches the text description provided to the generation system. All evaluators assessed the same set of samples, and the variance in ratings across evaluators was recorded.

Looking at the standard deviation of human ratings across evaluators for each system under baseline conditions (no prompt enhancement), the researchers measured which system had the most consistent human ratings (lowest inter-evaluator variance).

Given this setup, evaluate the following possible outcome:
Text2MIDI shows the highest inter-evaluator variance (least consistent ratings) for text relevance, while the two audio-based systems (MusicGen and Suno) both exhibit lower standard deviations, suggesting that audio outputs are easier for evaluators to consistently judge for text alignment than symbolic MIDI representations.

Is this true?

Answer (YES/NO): YES